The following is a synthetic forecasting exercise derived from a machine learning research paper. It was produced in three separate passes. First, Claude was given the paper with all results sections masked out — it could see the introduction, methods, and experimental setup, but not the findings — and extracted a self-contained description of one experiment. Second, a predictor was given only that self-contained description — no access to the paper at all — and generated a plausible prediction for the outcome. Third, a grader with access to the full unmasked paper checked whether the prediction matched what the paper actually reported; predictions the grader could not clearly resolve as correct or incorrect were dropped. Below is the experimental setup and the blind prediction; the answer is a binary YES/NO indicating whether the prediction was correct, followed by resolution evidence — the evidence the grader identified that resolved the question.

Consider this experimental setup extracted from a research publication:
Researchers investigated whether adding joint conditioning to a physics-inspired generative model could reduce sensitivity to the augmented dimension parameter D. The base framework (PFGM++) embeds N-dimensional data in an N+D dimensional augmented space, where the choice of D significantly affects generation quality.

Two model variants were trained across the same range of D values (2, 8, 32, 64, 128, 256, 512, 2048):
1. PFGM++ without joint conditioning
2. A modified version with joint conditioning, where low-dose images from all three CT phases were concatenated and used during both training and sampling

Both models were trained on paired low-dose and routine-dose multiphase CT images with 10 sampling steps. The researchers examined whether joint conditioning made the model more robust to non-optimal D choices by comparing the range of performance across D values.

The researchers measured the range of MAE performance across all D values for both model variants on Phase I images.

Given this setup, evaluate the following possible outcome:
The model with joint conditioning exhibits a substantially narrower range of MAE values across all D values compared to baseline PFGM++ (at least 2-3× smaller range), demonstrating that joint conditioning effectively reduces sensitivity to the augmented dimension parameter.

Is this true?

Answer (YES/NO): YES